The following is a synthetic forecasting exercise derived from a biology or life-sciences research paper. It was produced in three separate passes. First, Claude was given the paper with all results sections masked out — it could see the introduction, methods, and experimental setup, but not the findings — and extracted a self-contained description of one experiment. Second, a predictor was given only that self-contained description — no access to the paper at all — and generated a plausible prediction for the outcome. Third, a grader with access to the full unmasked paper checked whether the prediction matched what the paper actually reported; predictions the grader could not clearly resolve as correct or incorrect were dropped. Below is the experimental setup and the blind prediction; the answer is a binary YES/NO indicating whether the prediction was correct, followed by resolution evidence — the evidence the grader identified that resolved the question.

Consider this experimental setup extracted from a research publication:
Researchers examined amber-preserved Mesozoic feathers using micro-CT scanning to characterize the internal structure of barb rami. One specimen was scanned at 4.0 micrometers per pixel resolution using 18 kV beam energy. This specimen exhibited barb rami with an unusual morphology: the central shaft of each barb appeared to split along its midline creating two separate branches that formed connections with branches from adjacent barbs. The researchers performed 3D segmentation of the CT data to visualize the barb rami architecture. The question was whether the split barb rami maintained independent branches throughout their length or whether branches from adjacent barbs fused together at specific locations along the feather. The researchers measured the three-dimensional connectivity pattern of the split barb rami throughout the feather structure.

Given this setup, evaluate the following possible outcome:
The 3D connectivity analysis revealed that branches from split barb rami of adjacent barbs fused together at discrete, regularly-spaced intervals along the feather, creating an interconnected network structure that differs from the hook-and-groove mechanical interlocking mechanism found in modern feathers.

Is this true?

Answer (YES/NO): YES